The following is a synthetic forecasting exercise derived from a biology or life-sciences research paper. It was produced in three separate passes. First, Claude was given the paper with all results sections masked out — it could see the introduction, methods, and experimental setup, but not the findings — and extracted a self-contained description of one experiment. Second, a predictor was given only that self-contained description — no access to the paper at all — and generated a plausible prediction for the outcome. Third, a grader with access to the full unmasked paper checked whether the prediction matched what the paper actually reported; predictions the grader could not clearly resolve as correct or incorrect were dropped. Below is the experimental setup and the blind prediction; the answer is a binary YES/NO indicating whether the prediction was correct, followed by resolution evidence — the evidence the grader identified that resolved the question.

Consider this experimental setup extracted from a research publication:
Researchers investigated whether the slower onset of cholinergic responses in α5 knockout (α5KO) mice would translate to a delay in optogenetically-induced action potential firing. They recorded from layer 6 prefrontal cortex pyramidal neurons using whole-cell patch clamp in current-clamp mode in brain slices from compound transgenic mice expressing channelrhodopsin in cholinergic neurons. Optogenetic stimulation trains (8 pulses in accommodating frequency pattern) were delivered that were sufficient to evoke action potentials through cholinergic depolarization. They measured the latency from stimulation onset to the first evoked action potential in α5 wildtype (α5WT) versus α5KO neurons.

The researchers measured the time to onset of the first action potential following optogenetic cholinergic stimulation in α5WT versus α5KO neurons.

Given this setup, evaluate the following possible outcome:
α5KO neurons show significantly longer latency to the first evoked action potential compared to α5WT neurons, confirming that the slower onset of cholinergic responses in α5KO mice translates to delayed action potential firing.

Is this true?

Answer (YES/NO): YES